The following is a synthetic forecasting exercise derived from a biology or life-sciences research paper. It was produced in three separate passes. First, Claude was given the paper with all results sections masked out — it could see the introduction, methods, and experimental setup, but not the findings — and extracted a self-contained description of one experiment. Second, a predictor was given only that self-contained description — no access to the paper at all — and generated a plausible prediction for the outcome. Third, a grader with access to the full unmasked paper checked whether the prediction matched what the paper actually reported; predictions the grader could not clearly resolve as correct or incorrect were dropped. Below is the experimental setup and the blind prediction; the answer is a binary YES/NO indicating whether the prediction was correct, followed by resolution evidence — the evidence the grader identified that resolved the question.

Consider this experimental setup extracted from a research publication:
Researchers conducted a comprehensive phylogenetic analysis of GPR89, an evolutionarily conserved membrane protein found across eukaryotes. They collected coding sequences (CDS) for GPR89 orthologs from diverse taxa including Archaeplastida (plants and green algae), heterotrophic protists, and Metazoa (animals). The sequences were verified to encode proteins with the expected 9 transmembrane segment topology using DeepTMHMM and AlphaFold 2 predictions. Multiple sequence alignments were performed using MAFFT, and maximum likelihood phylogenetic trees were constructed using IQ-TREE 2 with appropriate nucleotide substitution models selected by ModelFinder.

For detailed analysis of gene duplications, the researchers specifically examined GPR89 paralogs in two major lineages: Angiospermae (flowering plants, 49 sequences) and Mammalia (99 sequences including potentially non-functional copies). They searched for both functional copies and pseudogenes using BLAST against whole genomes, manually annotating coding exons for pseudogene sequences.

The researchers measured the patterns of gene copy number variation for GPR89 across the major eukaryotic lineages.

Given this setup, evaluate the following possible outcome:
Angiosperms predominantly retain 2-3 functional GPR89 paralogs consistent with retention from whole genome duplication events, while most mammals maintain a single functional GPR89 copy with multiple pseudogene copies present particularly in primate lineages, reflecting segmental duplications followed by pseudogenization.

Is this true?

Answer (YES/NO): NO